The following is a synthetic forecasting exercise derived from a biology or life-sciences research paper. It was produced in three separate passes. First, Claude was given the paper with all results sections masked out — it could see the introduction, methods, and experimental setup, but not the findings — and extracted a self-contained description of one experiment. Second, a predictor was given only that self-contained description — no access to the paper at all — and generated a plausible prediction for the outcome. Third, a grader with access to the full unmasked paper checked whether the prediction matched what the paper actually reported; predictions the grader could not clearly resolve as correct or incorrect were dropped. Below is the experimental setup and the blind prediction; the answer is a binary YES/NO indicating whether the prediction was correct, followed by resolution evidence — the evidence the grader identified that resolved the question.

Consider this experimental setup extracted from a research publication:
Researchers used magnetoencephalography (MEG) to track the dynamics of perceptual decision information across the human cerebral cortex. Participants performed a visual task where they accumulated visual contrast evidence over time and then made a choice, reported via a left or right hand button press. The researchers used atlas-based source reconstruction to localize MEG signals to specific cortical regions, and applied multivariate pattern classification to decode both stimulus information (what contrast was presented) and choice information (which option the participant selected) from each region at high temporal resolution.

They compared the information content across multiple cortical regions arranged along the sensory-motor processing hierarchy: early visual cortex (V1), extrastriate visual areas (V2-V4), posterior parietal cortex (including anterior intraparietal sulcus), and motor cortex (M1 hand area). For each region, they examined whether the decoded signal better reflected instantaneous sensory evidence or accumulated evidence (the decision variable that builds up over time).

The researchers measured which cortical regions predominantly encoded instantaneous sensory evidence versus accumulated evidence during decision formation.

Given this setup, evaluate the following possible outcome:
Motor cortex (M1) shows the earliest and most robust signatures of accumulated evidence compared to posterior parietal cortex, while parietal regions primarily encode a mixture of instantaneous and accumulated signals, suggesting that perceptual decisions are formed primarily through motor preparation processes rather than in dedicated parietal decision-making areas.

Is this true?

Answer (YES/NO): NO